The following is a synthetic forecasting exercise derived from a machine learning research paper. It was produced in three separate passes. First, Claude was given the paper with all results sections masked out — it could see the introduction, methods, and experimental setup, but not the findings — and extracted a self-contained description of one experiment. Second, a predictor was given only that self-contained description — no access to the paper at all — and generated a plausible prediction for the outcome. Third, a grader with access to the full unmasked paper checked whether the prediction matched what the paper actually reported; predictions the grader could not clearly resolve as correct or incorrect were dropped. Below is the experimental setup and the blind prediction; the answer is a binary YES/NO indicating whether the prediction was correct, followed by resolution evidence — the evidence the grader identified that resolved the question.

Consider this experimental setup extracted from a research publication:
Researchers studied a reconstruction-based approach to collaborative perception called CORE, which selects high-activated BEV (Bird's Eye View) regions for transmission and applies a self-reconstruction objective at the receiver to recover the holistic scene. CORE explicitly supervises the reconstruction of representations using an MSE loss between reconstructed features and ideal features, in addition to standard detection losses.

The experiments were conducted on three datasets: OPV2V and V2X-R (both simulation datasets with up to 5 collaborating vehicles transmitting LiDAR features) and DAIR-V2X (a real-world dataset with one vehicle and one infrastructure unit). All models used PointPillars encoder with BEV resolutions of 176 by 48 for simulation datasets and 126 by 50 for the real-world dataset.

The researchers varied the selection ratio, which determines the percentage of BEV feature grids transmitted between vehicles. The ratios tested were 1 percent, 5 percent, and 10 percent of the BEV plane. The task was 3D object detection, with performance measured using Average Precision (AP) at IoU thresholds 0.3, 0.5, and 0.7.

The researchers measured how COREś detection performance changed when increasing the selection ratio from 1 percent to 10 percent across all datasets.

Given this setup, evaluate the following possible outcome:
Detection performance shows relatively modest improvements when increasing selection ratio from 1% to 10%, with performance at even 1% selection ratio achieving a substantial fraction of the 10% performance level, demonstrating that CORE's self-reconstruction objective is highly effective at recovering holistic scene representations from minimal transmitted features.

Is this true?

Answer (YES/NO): NO